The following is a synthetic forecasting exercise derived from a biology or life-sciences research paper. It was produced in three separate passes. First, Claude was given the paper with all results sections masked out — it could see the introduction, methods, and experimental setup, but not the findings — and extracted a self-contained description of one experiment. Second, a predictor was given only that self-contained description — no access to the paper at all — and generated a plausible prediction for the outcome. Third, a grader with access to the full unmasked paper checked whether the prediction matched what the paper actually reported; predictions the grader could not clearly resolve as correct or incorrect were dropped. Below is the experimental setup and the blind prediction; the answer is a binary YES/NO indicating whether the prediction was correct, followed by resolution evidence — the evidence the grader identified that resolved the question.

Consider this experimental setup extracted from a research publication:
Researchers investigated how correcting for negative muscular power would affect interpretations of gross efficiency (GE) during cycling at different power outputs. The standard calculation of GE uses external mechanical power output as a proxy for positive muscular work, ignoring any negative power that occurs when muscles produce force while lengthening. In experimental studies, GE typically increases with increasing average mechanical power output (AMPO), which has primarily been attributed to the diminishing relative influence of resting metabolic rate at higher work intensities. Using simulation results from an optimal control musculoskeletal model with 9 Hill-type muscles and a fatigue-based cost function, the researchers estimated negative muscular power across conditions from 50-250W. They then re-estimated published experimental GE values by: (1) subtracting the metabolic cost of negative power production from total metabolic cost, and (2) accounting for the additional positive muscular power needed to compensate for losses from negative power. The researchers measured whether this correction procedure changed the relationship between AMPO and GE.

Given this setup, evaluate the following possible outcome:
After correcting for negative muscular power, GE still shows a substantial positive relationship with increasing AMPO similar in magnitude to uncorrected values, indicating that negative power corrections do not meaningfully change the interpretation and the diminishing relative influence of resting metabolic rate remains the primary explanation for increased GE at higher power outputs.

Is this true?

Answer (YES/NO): NO